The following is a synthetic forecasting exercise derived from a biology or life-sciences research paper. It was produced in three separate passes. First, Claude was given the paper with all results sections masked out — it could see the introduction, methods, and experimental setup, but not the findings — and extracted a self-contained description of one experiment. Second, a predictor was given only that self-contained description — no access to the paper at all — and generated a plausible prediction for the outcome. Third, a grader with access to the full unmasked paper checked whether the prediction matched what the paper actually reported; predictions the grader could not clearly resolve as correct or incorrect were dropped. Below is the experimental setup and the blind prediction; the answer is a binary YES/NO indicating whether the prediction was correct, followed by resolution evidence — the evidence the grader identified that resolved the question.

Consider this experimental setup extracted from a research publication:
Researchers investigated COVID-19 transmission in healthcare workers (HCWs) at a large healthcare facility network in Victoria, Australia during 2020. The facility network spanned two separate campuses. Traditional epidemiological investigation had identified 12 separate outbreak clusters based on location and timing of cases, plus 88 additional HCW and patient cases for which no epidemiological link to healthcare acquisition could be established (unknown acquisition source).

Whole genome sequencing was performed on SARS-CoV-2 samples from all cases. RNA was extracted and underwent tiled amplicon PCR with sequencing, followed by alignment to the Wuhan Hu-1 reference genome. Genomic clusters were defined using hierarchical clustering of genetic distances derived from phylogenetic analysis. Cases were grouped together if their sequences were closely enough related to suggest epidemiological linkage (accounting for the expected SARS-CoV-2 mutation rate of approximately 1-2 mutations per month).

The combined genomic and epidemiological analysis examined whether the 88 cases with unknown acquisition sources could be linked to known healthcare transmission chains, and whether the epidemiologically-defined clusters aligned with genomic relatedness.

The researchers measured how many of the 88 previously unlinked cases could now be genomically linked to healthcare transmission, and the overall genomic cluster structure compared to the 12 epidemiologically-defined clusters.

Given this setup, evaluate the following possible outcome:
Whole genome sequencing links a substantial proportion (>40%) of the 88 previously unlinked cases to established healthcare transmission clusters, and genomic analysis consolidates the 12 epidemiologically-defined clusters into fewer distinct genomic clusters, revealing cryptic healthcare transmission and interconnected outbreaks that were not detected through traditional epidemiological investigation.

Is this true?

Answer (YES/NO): YES